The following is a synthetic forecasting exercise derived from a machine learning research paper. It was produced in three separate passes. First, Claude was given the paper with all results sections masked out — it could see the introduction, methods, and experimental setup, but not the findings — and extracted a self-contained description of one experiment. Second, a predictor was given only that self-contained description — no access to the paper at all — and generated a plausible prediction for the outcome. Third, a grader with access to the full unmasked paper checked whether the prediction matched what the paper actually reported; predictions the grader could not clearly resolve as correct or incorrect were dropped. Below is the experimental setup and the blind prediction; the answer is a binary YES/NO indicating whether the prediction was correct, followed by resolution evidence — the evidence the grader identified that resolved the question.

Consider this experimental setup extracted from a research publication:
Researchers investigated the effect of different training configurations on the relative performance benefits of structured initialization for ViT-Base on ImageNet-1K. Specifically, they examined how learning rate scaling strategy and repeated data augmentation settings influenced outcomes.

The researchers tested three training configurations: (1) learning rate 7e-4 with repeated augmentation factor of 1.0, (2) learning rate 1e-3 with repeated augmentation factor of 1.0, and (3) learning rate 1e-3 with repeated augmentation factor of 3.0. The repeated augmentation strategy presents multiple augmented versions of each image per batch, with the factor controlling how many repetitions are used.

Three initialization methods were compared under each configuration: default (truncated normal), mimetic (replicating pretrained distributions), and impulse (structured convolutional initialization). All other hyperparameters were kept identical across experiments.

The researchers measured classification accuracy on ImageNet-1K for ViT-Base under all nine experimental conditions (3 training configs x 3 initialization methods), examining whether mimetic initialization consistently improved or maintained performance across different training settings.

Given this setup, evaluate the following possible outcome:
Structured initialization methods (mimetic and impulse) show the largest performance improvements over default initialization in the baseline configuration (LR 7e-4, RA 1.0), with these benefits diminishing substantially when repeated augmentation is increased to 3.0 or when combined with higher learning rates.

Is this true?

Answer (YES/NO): NO